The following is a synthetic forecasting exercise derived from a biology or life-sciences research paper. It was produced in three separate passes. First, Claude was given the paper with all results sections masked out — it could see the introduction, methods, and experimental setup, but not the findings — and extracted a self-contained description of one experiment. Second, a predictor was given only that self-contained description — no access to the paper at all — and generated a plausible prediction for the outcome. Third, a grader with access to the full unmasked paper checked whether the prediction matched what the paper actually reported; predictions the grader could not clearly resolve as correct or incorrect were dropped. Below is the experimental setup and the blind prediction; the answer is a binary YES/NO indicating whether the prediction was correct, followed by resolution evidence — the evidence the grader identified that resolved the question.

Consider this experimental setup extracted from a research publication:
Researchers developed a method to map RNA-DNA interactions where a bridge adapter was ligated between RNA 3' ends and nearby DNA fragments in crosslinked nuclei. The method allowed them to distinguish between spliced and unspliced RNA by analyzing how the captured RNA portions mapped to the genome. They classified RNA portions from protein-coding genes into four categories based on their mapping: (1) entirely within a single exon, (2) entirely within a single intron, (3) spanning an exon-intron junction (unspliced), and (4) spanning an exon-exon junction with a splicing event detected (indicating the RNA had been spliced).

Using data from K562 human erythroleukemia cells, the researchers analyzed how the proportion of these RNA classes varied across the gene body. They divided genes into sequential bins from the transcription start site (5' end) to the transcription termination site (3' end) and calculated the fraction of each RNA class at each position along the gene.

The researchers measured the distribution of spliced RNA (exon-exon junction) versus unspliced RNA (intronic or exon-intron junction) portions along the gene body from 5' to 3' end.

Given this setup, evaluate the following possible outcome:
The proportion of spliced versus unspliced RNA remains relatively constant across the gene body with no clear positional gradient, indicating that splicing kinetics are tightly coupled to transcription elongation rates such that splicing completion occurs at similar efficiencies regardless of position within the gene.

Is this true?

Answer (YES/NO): NO